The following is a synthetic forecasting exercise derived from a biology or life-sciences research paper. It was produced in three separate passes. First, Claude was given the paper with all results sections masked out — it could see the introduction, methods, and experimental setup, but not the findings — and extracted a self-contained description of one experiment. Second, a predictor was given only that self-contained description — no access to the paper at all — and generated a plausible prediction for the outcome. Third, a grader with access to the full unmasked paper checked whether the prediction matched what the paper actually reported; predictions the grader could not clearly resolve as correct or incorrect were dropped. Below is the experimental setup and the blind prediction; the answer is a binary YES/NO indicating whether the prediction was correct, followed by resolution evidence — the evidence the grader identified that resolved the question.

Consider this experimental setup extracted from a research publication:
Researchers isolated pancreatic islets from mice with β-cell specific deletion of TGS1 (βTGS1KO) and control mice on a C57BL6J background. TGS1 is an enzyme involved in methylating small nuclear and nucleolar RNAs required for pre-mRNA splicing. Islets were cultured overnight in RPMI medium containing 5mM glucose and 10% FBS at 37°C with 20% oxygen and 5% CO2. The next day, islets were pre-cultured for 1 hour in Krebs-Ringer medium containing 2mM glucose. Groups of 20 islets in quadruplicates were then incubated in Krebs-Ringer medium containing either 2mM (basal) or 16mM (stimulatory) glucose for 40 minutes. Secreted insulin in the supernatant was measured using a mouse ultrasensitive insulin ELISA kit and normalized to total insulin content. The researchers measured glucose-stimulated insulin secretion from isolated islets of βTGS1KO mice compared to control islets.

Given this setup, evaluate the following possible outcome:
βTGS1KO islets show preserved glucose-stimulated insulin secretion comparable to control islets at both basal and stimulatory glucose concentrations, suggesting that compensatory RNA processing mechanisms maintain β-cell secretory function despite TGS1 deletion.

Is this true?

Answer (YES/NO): NO